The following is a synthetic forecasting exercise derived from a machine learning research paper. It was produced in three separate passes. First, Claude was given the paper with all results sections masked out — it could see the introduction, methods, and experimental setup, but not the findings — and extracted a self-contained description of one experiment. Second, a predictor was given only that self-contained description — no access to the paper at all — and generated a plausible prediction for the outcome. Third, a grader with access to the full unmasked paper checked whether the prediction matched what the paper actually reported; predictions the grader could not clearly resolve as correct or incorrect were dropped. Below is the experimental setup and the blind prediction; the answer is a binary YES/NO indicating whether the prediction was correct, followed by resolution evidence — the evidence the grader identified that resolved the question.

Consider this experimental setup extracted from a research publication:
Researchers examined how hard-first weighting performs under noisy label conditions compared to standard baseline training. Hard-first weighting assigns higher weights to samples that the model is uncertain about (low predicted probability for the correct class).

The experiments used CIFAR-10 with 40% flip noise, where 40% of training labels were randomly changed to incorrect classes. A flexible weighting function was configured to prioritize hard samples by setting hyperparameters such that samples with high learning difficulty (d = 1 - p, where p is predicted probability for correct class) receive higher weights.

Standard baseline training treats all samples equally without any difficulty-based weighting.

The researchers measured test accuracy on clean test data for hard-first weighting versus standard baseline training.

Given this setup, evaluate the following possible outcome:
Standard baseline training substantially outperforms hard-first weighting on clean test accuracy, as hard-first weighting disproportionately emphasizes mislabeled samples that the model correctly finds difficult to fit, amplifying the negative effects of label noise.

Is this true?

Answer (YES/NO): NO